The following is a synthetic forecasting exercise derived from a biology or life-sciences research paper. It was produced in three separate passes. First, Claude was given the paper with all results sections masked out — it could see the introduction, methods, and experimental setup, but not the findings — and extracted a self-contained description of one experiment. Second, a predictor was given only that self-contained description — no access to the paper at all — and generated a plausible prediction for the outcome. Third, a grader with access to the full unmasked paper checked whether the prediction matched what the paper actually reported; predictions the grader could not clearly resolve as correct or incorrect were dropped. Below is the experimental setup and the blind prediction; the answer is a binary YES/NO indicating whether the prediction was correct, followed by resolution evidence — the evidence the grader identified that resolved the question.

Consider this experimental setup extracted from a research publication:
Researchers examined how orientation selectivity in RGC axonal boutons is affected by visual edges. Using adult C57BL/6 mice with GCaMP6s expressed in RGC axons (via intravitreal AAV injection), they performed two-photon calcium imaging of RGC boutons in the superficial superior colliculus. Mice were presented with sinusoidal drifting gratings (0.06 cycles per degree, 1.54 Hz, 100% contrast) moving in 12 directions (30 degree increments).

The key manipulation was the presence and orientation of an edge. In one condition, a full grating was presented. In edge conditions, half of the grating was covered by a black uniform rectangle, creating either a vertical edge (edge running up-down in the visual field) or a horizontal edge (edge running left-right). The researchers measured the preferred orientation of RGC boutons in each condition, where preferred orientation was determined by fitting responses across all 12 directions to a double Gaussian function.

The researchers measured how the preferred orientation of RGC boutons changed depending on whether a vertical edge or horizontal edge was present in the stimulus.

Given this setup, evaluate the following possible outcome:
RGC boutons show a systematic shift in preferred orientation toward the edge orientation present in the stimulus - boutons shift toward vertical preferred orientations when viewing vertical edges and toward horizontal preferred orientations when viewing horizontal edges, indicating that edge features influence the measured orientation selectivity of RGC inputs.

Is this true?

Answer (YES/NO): NO